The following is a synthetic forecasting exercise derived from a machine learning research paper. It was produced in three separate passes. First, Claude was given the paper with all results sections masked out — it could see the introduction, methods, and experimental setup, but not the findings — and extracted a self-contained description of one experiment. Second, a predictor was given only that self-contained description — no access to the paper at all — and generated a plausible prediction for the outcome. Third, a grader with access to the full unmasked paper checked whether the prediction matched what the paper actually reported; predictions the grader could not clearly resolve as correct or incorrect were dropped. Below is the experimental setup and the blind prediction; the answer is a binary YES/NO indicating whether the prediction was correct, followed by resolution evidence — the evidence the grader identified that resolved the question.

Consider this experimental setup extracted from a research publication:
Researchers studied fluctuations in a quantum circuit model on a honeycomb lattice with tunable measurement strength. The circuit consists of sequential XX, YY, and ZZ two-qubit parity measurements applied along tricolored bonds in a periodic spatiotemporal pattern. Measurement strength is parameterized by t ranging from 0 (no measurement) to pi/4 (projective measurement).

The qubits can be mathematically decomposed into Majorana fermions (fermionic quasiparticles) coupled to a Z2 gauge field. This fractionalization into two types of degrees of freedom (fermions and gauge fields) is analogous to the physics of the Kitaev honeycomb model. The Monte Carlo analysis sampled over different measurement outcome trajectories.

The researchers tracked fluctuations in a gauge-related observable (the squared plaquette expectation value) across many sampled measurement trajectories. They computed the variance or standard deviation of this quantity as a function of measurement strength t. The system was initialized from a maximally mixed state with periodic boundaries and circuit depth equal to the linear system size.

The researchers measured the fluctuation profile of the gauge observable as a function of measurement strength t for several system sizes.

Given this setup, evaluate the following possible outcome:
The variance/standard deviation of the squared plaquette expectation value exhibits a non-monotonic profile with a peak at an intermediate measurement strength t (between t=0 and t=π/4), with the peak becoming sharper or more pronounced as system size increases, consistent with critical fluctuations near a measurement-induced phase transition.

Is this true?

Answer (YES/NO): NO